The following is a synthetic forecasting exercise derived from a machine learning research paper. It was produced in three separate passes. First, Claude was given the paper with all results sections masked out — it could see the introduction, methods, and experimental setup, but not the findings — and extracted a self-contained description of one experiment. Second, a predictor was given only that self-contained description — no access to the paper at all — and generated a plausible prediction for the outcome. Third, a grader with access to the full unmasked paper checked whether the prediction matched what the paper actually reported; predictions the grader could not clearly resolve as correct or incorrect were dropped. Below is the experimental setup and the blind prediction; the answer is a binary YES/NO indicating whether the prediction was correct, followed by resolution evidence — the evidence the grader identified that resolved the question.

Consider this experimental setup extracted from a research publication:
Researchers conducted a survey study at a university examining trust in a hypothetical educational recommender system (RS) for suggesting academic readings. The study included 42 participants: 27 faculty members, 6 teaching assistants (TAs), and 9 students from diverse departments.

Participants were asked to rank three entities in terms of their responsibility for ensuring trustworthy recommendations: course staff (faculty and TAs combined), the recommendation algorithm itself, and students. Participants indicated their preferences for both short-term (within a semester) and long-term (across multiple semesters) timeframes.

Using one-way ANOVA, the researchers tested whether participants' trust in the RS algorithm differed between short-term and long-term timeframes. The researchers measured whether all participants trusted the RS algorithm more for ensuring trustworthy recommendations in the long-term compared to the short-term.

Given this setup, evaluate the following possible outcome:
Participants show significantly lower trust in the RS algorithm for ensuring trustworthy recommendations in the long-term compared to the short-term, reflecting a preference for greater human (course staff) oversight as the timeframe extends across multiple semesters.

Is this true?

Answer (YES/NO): NO